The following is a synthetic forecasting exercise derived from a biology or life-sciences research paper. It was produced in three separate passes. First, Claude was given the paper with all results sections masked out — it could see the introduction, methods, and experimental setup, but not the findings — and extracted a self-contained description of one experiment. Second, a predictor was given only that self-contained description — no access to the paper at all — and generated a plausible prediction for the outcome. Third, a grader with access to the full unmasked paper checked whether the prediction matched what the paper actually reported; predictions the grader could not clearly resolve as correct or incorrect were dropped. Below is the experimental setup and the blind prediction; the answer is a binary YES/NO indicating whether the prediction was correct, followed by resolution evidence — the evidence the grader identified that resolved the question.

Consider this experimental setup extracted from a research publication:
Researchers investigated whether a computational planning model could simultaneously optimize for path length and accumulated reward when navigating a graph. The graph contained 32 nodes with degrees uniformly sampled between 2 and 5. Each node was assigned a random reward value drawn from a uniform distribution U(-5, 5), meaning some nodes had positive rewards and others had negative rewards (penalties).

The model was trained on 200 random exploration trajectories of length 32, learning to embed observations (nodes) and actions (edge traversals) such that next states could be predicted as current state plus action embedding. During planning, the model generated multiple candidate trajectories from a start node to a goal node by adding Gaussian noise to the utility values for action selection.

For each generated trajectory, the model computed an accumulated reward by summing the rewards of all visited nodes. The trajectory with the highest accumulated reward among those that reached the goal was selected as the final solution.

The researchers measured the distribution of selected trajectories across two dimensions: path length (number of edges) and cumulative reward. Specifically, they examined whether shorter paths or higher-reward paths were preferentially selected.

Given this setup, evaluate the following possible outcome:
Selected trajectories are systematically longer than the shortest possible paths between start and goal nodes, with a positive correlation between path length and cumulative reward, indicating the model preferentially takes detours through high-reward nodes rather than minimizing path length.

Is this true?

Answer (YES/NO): NO